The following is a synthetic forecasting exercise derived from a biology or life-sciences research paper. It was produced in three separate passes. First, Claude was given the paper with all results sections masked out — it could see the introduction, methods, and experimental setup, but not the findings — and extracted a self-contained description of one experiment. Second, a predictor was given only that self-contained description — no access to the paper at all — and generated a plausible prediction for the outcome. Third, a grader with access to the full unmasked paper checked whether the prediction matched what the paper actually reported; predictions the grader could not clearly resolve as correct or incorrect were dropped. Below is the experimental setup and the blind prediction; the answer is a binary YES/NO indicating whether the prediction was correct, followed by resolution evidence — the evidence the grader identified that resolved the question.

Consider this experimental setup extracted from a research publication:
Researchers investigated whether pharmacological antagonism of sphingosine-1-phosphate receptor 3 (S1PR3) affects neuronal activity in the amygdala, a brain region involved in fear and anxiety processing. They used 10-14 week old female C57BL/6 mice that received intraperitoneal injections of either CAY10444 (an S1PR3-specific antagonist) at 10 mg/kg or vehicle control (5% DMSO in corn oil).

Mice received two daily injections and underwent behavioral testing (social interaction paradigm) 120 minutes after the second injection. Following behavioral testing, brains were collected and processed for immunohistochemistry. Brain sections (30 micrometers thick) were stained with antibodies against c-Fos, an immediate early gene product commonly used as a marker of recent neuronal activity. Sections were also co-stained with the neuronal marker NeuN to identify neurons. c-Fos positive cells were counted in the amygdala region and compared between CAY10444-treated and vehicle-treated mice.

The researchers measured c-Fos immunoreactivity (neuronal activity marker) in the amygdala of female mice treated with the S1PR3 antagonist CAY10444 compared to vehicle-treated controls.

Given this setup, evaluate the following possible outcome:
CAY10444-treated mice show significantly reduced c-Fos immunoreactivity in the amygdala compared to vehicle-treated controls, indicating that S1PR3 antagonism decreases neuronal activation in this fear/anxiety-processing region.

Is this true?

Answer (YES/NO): NO